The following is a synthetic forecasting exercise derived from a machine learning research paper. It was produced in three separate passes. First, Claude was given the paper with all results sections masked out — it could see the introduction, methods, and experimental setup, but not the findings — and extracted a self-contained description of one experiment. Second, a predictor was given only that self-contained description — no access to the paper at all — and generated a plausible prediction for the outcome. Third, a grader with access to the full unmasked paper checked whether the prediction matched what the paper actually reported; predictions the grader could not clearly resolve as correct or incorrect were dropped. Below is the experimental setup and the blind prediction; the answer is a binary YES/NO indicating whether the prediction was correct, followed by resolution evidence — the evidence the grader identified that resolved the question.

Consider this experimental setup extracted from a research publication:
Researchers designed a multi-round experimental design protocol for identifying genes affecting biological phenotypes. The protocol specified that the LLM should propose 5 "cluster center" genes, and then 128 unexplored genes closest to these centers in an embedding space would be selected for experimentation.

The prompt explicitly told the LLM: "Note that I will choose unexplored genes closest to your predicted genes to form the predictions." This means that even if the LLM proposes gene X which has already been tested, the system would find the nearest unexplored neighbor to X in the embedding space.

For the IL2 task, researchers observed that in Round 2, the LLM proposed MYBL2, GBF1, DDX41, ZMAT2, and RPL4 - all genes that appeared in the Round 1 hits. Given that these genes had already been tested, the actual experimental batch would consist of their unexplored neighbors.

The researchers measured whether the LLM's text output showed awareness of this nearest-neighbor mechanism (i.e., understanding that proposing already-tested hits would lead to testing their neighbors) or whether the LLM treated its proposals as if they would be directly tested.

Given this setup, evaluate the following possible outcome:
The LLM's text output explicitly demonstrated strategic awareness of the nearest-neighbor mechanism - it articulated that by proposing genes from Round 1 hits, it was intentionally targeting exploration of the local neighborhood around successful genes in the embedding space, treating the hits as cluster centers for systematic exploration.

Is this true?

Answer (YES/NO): NO